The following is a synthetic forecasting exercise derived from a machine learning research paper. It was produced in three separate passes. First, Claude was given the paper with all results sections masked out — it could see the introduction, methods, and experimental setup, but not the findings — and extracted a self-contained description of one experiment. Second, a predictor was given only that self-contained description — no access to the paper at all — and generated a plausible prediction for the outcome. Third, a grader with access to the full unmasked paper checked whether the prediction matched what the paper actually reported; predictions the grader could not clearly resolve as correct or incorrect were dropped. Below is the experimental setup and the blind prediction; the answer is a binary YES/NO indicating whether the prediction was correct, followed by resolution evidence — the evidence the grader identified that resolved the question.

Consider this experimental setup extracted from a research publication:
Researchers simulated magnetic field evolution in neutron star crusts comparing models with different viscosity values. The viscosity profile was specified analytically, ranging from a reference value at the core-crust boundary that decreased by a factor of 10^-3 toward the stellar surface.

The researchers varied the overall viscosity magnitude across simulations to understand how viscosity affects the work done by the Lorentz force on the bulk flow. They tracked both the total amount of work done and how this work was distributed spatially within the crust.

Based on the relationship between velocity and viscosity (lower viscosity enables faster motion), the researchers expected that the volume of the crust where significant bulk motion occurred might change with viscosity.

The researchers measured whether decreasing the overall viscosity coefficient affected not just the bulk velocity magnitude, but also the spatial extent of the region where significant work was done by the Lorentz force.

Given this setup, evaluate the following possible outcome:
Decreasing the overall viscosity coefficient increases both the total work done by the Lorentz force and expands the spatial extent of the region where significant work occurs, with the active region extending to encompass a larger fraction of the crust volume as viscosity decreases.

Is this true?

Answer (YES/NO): YES